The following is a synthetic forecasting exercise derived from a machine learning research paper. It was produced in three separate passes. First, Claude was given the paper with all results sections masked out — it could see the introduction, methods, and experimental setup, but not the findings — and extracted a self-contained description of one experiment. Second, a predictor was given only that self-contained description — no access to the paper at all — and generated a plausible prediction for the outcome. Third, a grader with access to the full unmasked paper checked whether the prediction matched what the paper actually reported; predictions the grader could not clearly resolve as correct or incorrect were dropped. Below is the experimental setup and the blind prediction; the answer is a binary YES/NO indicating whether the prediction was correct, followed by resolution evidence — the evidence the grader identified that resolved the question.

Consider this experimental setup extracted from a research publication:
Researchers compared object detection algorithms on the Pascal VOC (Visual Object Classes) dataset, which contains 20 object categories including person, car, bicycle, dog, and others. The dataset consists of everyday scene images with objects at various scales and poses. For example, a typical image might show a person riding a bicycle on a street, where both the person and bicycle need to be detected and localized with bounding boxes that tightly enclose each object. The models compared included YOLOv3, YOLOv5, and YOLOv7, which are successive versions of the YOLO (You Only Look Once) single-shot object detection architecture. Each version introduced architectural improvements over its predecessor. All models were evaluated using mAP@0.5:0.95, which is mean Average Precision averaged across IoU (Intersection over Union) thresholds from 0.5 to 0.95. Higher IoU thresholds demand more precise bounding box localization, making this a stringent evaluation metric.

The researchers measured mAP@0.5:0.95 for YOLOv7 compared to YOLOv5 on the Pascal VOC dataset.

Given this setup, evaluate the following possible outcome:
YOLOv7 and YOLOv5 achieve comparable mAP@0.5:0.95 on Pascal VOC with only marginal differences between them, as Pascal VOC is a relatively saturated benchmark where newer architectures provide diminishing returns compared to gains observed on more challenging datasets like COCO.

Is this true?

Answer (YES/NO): NO